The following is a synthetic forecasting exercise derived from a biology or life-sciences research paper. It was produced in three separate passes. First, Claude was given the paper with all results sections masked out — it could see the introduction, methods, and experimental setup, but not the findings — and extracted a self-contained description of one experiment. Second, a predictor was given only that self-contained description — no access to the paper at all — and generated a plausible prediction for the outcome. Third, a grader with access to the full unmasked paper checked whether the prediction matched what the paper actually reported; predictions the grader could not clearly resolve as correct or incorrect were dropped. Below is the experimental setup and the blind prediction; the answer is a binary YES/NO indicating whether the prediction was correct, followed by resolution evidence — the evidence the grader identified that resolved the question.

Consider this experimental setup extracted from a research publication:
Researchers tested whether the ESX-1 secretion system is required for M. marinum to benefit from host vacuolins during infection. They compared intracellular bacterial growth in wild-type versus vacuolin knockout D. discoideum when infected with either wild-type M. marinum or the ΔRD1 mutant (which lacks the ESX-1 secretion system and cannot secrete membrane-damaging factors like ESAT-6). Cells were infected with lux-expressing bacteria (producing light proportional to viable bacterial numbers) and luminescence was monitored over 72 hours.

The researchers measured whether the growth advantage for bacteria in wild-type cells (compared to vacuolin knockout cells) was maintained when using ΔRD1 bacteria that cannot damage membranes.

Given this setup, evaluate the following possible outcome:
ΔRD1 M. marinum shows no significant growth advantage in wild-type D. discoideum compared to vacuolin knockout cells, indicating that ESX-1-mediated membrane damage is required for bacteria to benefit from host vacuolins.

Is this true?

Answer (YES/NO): YES